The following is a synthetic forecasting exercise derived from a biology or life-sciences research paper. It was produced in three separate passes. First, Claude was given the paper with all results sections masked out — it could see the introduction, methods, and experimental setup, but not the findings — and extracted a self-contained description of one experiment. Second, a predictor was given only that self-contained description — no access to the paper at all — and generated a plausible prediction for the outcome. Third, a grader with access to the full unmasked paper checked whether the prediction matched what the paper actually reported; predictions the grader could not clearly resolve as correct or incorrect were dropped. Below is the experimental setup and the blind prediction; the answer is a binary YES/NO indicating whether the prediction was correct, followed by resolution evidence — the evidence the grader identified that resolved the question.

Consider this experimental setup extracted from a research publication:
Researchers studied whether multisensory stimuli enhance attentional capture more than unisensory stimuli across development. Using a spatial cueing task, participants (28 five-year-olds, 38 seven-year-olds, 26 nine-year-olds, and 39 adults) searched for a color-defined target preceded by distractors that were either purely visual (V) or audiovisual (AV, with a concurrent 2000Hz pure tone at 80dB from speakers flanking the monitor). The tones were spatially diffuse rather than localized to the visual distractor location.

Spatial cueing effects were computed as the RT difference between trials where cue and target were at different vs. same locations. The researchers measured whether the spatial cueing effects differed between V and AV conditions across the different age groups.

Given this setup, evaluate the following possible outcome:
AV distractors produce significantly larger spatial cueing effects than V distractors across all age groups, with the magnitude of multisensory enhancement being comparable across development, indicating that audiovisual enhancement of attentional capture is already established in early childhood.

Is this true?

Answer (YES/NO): NO